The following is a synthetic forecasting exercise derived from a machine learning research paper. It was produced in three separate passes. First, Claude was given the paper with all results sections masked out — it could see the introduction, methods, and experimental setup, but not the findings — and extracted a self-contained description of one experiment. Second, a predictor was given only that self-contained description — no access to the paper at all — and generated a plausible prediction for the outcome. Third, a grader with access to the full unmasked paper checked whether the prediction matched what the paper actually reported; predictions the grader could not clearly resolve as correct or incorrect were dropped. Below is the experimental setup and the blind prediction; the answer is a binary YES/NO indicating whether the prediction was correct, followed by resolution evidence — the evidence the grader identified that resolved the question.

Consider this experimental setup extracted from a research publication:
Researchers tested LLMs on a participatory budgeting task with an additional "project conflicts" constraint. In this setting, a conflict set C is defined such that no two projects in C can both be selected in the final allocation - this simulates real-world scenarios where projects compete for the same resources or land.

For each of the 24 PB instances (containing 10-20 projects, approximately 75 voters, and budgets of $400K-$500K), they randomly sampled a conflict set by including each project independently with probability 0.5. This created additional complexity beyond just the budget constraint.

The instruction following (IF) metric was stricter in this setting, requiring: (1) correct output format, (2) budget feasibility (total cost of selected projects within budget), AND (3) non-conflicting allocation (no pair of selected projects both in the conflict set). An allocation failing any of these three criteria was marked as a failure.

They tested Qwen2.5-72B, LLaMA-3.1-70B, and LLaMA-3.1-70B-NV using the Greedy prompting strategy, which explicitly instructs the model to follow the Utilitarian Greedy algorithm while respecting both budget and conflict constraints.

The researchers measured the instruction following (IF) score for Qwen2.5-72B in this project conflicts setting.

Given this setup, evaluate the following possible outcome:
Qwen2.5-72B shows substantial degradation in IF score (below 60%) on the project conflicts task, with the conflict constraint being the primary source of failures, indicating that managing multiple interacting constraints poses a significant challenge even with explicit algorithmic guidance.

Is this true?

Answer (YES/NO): NO